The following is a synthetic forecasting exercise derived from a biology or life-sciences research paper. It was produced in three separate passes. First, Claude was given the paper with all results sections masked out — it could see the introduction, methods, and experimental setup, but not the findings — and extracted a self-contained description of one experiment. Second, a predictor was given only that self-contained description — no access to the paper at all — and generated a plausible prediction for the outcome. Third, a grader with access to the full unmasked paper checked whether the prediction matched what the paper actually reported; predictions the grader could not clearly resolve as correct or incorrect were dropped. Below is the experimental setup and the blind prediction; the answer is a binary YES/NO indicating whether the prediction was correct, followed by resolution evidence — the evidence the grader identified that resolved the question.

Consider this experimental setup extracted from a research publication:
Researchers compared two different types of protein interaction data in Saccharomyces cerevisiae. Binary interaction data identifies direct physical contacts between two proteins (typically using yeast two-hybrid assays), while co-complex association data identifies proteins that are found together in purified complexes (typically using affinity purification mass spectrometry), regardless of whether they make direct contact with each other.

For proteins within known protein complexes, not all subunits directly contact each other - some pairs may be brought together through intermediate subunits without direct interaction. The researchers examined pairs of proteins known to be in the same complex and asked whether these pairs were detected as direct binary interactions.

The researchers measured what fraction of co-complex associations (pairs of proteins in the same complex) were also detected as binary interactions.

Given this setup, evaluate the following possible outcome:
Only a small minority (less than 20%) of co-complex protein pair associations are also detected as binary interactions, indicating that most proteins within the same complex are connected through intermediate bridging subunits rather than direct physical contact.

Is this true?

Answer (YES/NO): YES